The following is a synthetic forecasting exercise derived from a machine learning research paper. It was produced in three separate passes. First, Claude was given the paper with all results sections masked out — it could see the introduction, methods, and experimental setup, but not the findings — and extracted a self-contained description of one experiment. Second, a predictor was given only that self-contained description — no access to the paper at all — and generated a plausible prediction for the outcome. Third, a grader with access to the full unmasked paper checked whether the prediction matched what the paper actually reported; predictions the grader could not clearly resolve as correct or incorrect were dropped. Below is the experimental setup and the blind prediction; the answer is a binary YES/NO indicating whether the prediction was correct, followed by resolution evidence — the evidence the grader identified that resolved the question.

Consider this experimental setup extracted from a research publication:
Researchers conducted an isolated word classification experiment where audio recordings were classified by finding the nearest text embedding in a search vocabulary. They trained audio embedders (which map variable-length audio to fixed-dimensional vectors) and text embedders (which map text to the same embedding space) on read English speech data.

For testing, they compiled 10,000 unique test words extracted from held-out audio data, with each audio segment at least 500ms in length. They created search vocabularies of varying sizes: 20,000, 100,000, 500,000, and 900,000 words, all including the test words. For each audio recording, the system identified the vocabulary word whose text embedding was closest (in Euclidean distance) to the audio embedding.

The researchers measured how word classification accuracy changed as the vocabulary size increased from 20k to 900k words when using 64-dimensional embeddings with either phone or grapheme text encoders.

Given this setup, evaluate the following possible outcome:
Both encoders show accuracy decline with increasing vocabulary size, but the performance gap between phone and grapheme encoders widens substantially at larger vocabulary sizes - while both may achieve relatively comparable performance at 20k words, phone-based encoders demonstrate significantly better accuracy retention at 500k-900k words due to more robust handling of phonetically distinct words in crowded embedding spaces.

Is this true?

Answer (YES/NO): YES